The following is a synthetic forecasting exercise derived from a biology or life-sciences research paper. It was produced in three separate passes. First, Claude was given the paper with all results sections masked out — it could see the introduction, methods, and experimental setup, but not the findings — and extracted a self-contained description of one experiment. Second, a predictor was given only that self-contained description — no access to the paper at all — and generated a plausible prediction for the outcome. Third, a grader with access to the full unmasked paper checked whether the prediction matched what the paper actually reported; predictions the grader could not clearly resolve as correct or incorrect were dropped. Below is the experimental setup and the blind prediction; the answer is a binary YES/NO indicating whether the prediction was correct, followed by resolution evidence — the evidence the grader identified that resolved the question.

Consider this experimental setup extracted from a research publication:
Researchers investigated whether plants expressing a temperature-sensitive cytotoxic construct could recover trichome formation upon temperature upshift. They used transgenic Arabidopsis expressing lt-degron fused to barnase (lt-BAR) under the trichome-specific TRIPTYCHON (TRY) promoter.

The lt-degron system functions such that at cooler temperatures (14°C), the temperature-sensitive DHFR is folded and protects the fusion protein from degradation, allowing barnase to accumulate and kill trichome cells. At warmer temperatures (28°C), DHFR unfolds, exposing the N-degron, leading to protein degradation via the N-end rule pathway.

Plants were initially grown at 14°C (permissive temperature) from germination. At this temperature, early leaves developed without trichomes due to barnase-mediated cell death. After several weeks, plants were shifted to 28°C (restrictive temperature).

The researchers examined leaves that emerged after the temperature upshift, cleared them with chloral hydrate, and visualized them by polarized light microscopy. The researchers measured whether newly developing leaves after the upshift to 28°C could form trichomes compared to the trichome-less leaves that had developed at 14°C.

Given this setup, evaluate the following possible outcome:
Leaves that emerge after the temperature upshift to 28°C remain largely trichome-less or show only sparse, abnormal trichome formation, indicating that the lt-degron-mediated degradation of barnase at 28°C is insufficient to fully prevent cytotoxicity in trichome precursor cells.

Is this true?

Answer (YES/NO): NO